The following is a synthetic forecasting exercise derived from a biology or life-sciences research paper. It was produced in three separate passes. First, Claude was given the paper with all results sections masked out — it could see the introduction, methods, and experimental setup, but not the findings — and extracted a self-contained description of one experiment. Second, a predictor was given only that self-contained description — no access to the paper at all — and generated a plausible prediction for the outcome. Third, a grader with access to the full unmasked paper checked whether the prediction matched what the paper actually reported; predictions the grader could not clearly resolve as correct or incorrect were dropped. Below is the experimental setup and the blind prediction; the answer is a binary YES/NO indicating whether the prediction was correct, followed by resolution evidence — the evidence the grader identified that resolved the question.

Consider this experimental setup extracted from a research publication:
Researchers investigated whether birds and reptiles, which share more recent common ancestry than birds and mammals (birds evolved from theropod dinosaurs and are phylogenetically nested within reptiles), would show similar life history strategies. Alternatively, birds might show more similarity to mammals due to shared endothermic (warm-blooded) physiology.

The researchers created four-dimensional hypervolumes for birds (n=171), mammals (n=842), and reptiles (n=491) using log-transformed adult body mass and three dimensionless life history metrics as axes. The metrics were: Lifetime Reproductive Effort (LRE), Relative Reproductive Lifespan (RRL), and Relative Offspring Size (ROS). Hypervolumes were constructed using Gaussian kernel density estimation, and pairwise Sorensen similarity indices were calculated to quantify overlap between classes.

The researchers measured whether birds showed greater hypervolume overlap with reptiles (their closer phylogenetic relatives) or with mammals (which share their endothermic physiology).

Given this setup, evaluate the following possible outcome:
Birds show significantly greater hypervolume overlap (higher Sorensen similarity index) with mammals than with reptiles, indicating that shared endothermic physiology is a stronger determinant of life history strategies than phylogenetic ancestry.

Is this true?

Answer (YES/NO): YES